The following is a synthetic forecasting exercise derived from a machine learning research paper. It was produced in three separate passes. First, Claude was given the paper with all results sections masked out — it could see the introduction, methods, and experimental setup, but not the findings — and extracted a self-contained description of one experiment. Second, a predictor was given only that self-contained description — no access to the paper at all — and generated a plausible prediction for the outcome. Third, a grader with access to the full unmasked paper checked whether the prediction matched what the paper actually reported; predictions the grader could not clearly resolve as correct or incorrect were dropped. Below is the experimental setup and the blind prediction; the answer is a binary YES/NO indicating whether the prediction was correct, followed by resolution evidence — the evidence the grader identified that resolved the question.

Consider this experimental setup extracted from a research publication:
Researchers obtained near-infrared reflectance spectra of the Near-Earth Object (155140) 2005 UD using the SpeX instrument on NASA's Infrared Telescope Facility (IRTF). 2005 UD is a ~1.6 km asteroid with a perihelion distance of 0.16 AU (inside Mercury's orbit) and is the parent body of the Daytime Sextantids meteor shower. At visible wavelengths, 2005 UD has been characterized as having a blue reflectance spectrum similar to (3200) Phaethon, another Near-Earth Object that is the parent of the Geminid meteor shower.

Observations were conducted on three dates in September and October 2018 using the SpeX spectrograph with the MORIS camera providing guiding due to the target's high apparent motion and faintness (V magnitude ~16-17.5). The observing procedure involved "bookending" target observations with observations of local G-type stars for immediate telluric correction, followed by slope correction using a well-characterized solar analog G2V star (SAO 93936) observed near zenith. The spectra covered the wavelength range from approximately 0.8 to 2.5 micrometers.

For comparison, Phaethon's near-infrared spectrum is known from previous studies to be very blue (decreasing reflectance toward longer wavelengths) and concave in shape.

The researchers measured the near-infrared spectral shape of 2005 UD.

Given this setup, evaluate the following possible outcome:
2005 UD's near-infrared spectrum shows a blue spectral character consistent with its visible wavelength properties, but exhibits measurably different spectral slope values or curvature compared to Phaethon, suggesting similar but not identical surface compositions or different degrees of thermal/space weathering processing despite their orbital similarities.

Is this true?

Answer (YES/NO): NO